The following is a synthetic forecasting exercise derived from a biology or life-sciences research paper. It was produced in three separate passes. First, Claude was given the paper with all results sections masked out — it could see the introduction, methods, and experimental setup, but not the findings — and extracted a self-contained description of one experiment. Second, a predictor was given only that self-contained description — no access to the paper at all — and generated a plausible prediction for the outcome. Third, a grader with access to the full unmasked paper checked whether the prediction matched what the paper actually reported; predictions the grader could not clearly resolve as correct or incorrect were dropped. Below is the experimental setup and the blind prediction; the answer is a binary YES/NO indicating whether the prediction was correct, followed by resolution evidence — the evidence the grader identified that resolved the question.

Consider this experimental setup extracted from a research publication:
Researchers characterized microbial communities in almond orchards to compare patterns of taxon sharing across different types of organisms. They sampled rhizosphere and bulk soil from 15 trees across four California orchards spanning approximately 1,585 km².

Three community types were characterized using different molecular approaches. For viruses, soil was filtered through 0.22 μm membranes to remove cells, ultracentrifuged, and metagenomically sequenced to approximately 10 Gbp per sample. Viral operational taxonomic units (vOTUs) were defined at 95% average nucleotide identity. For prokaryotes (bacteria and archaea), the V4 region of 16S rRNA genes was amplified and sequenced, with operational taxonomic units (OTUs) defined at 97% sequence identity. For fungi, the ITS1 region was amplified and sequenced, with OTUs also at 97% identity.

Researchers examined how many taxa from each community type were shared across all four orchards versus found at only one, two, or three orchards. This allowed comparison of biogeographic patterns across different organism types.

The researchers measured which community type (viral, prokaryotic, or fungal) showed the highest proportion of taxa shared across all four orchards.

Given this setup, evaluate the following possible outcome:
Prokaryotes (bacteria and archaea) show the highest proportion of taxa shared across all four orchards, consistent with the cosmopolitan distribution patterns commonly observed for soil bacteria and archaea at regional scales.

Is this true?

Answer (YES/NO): NO